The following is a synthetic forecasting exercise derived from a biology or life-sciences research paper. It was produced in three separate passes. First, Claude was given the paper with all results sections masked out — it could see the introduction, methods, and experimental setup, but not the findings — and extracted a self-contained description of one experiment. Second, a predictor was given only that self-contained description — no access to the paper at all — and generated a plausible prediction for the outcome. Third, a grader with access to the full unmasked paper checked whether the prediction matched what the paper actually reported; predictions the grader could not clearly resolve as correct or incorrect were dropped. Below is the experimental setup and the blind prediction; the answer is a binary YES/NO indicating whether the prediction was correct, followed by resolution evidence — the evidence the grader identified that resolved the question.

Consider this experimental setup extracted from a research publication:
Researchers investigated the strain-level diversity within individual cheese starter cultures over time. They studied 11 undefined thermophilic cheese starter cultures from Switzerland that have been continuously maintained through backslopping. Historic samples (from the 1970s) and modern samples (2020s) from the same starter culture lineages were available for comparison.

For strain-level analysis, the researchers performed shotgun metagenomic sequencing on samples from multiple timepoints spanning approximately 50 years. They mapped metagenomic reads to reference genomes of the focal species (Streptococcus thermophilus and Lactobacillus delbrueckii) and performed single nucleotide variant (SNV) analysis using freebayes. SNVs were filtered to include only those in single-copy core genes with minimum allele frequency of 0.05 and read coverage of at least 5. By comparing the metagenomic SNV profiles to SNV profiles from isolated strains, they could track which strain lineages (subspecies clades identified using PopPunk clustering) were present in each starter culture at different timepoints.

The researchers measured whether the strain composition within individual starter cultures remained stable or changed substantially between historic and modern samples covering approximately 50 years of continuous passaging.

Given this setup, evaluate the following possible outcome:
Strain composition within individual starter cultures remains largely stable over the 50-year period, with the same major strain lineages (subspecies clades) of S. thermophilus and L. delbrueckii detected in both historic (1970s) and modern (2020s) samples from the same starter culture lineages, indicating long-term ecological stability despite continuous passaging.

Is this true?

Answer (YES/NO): YES